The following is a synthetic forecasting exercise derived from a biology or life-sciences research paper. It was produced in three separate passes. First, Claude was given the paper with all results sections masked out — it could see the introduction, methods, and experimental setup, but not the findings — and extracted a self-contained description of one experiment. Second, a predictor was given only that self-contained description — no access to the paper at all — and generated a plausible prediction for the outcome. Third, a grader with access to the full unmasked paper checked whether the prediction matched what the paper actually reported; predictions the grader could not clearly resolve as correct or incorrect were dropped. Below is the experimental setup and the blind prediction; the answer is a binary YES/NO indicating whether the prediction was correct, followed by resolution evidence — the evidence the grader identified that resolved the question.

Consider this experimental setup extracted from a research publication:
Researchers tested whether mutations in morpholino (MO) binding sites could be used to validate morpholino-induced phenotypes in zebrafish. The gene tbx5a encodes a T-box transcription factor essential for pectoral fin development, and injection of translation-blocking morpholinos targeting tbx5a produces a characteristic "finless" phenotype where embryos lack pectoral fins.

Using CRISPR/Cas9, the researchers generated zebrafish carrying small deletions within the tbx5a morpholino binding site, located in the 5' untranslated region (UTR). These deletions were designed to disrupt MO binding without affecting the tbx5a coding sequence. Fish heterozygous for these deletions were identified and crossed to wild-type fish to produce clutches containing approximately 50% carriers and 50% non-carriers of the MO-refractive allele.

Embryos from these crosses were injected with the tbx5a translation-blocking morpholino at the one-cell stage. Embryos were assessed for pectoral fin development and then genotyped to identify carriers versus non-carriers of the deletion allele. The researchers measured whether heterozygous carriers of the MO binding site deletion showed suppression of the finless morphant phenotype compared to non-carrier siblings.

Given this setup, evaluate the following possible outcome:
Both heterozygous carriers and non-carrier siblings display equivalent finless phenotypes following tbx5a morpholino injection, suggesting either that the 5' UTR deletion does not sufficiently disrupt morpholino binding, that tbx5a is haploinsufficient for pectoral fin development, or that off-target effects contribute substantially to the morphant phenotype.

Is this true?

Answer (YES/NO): NO